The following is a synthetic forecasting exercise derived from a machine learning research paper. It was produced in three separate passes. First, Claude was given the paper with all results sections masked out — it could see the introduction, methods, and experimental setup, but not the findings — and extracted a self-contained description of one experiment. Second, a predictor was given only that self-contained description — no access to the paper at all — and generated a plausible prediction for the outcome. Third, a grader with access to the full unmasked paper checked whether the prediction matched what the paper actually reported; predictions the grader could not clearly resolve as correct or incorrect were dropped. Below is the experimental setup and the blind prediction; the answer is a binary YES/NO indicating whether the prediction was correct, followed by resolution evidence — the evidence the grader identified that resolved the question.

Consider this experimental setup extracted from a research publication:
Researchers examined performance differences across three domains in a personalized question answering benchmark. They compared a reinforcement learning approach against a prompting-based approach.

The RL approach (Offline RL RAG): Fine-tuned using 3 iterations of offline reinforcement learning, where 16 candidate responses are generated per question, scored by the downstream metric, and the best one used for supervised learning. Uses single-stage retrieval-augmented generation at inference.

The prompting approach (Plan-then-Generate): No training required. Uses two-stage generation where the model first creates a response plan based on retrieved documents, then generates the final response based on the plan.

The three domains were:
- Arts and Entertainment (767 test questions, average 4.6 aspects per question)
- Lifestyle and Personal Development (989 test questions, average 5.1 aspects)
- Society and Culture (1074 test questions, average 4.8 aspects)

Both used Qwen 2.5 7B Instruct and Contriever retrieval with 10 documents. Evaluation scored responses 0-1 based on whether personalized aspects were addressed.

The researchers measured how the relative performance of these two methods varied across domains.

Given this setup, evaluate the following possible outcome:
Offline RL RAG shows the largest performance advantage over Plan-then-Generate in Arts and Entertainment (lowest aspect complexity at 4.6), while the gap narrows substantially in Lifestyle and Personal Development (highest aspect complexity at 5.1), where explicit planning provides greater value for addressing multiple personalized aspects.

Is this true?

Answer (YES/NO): NO